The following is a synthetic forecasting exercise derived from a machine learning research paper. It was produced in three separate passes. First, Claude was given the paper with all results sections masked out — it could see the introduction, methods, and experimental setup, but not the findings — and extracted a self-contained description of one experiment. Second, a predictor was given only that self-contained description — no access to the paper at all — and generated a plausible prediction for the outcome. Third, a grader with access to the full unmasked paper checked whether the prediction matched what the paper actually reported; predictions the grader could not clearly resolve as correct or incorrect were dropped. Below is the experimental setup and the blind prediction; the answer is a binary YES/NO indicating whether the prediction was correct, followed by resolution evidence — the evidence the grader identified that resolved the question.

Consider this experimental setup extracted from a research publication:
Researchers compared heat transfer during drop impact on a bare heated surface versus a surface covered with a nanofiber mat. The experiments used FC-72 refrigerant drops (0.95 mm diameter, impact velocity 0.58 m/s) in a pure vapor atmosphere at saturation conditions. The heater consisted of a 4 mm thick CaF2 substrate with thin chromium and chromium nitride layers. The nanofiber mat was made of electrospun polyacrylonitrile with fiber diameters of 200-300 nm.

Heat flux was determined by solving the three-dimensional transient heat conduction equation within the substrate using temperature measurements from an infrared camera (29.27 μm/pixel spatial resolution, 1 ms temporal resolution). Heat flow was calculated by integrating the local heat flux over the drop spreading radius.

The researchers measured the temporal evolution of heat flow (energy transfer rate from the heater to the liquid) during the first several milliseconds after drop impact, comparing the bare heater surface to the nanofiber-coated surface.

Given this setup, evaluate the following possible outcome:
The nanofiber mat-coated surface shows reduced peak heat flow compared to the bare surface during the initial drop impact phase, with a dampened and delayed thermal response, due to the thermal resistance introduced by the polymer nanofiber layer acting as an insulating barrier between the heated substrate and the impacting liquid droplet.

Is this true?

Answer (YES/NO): NO